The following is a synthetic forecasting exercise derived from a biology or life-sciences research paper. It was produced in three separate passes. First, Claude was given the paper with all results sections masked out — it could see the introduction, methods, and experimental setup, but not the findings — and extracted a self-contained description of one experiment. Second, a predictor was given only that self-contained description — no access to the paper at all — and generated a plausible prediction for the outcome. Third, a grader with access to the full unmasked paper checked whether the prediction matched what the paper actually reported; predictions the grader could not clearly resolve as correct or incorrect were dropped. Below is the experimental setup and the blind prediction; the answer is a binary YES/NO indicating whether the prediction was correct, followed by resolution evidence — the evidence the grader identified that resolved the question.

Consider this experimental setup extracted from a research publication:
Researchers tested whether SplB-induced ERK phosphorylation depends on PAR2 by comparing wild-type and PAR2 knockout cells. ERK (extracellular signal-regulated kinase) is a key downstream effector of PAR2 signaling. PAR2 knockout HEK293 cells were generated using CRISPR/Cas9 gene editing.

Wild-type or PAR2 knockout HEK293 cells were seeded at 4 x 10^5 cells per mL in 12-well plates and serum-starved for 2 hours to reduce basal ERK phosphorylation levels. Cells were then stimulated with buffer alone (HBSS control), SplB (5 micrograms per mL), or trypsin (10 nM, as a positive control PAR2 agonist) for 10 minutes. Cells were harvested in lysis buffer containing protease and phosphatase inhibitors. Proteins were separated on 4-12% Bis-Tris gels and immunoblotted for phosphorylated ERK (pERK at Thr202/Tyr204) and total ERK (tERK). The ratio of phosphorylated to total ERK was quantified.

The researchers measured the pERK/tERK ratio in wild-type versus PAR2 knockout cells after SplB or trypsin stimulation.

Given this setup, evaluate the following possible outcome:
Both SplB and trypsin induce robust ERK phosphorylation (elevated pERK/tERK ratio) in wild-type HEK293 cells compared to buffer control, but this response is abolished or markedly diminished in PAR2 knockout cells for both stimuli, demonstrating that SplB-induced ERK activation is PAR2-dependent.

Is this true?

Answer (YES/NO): NO